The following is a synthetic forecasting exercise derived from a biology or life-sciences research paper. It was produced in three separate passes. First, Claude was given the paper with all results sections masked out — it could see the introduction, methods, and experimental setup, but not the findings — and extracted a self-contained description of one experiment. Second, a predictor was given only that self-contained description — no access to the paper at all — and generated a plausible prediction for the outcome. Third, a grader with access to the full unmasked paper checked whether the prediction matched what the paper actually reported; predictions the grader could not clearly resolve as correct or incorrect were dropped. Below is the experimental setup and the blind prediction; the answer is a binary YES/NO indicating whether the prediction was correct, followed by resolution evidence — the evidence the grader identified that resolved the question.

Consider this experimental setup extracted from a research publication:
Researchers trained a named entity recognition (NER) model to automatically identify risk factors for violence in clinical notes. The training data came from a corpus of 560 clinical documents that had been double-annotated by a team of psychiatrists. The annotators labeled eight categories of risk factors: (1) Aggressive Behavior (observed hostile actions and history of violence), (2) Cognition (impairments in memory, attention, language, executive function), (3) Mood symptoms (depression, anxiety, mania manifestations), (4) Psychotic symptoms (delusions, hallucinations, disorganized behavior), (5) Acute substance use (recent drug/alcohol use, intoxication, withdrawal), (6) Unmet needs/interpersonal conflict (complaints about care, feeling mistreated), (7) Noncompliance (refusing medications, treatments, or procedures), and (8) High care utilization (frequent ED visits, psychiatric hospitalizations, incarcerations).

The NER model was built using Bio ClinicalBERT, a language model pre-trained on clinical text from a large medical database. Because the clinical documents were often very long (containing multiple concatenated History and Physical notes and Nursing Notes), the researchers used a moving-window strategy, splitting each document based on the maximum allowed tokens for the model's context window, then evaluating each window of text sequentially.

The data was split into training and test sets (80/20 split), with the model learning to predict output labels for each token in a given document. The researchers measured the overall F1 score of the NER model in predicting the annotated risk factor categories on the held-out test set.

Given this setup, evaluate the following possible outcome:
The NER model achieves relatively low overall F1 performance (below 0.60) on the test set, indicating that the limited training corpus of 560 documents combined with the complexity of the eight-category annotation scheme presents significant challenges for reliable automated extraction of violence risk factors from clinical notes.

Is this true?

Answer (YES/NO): NO